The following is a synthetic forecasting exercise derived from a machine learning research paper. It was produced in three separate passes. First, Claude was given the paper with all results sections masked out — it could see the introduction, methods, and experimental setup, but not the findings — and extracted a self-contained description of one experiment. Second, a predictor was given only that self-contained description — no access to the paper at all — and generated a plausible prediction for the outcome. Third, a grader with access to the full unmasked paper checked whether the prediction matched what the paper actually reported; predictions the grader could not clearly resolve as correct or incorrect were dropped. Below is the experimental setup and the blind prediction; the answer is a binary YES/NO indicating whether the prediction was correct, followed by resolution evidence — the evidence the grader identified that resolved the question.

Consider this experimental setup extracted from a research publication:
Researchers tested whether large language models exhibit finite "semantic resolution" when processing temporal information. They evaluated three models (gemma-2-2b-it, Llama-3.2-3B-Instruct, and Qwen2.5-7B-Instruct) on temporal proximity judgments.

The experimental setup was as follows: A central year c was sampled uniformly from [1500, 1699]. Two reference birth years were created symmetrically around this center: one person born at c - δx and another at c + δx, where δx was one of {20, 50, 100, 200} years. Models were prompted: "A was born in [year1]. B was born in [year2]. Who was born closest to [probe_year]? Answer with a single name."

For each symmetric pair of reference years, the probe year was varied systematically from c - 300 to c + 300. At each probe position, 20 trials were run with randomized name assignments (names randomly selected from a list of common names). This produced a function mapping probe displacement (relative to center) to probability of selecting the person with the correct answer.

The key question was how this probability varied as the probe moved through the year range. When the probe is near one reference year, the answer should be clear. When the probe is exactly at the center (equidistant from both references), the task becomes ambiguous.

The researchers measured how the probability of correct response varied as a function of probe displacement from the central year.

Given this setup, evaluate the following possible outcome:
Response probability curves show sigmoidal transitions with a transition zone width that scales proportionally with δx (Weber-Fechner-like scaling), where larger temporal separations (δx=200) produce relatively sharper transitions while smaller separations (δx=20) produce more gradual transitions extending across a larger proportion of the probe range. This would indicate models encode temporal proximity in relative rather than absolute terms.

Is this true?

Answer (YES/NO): NO